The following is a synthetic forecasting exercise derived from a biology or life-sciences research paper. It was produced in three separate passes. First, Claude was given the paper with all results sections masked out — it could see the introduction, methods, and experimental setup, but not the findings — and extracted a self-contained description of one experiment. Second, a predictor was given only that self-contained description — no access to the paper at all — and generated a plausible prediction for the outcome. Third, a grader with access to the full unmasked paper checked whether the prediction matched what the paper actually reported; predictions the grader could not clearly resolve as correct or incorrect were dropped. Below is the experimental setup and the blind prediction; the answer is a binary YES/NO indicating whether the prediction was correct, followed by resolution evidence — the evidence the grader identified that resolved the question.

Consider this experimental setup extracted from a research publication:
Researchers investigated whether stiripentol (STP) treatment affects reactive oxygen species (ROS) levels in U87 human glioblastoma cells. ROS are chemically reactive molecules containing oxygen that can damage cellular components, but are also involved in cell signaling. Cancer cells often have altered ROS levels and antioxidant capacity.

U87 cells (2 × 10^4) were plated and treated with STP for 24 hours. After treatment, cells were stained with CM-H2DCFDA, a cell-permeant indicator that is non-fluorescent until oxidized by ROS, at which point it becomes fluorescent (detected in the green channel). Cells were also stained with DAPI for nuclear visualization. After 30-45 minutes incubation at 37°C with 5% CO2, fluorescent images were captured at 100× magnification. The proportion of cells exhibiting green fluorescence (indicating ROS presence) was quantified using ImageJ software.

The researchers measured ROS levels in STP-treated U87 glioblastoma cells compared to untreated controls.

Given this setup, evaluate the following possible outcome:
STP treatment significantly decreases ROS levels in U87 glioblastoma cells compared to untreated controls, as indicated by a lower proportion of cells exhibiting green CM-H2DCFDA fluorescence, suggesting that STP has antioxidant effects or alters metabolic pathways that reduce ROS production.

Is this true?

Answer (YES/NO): NO